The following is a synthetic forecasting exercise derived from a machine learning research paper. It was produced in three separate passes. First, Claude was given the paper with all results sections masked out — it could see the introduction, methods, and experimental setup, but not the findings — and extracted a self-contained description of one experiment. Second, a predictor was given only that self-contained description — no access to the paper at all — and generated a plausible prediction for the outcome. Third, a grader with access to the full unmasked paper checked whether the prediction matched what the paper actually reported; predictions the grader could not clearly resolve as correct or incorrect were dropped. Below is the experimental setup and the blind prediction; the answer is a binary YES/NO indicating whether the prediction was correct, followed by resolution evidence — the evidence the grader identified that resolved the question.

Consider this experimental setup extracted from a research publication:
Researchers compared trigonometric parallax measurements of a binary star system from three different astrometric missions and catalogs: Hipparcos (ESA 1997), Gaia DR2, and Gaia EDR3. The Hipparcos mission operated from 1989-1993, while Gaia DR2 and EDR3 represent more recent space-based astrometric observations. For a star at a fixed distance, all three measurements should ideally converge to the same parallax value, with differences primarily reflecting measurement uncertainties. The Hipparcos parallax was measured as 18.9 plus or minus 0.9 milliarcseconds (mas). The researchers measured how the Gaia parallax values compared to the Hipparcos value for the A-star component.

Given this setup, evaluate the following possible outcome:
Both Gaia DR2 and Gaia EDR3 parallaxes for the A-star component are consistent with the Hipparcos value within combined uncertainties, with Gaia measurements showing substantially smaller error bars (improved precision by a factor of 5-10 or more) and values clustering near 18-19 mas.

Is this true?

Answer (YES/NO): NO